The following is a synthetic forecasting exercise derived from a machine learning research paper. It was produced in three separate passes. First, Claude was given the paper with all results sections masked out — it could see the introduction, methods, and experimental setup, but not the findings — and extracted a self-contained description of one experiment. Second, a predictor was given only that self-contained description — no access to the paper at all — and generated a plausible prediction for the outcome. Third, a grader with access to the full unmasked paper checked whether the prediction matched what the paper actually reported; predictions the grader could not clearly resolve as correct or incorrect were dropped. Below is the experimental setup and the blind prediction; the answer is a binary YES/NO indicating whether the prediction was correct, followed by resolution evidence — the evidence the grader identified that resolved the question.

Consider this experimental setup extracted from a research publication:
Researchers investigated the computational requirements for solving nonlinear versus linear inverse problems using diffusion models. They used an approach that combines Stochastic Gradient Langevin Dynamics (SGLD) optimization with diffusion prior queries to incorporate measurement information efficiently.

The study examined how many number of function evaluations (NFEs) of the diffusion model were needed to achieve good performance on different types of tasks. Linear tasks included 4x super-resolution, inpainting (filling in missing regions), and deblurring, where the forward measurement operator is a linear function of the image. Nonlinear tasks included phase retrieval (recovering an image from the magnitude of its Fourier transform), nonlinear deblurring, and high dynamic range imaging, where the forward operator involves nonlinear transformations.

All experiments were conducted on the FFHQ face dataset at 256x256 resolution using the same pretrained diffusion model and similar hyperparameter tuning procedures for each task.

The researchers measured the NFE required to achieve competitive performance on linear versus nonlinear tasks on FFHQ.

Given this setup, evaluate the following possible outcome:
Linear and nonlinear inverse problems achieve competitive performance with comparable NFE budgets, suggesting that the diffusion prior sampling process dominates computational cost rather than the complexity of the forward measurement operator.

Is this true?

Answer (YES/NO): NO